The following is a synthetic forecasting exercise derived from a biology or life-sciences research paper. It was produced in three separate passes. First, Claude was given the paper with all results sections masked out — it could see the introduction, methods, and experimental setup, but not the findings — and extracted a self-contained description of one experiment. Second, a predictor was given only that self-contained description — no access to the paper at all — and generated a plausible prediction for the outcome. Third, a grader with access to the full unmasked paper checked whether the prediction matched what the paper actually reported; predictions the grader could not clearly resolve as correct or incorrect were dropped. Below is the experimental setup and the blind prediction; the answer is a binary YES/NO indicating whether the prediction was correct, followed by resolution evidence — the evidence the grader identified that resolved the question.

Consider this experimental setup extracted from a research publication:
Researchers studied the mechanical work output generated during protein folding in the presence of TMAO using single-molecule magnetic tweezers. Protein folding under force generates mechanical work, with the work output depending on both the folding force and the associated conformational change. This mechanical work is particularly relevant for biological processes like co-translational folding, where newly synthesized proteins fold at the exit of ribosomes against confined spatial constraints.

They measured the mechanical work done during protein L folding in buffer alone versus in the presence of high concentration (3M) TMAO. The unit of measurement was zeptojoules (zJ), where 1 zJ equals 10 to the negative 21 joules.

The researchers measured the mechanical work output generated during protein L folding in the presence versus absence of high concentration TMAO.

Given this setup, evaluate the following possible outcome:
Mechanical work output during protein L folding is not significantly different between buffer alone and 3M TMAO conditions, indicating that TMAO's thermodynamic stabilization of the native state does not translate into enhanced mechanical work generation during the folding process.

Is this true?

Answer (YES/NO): NO